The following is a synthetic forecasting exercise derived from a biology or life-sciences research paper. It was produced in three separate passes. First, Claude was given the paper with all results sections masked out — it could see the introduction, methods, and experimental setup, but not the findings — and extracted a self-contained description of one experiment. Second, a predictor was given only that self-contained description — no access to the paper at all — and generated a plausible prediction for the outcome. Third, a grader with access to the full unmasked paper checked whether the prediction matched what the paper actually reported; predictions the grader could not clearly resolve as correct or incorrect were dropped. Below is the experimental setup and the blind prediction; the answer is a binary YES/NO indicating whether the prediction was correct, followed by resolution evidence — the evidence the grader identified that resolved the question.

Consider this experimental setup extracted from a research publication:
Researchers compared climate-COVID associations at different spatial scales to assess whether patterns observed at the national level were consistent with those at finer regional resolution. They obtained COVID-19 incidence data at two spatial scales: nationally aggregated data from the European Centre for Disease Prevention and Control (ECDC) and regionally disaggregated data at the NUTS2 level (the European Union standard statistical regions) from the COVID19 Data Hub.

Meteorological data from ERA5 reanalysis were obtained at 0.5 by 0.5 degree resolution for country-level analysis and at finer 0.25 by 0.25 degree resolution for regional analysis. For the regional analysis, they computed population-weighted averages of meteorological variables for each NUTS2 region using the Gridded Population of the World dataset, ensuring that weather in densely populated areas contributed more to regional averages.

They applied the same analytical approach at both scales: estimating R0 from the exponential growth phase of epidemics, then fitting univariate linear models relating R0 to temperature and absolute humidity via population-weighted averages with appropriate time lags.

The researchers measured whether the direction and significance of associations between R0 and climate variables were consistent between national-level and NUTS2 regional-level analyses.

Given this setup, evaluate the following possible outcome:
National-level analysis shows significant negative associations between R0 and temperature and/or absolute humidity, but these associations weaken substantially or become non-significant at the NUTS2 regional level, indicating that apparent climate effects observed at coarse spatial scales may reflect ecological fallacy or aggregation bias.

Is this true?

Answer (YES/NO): NO